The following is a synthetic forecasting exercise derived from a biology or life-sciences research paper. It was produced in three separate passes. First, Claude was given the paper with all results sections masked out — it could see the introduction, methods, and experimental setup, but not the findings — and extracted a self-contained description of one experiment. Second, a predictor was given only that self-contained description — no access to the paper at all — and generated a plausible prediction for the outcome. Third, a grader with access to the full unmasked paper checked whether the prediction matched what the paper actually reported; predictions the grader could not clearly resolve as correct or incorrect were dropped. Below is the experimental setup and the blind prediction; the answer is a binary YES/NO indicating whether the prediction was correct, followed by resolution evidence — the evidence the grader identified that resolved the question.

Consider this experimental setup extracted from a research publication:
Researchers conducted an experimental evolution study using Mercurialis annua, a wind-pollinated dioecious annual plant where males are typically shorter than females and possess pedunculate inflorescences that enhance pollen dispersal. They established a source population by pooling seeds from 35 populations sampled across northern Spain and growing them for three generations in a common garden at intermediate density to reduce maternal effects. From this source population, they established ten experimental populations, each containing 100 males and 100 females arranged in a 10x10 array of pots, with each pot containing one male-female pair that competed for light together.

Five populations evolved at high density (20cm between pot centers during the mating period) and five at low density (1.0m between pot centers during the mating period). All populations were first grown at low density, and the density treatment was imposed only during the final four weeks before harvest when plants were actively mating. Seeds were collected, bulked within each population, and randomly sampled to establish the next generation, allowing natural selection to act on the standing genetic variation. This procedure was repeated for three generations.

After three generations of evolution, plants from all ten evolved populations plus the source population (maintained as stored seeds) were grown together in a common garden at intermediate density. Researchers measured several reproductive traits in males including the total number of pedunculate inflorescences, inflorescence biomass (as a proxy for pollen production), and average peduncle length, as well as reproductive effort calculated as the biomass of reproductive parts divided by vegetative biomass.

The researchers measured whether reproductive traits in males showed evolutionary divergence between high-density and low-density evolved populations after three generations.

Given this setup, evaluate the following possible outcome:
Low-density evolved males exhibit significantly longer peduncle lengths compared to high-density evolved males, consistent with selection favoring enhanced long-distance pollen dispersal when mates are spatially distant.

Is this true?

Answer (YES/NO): NO